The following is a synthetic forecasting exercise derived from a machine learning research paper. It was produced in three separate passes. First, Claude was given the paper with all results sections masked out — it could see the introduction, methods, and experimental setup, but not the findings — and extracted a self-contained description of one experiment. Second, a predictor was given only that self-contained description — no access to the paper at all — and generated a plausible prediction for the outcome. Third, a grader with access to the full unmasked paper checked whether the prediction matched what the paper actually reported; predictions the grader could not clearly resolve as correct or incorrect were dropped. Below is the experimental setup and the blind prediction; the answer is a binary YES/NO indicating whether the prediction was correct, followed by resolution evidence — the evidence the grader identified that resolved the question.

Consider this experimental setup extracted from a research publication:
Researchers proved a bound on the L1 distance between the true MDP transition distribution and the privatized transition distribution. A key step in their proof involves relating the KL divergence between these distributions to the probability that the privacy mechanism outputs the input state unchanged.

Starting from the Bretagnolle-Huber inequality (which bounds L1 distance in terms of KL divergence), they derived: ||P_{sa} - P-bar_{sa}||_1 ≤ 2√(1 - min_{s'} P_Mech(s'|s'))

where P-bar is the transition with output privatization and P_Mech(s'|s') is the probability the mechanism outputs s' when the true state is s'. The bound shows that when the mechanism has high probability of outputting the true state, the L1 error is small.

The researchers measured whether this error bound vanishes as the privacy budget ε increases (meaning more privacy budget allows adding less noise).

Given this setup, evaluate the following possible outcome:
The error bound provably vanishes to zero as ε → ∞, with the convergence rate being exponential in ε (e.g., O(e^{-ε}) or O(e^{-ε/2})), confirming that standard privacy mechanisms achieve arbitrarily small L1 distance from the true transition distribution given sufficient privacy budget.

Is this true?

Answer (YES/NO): NO